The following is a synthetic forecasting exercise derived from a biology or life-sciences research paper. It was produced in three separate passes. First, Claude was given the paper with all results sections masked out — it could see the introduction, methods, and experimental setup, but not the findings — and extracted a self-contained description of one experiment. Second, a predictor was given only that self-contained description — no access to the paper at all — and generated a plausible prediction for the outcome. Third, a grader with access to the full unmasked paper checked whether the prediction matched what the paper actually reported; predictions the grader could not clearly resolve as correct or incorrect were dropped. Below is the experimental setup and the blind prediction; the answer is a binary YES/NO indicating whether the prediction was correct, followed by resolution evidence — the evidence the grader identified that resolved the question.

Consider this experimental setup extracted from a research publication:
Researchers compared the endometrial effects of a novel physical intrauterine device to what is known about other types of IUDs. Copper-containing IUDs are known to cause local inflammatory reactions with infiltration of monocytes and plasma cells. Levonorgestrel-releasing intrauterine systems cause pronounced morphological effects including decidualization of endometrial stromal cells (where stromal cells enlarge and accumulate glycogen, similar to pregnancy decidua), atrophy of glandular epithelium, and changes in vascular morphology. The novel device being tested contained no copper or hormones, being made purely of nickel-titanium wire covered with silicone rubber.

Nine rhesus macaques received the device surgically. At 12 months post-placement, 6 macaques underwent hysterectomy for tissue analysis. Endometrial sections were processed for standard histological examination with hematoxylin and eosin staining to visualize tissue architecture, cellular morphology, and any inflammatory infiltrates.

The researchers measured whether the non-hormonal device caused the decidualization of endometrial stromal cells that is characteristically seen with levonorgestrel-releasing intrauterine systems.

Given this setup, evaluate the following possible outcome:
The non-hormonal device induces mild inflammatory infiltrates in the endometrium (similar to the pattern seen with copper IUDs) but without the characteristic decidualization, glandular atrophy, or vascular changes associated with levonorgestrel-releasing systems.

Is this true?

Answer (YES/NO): NO